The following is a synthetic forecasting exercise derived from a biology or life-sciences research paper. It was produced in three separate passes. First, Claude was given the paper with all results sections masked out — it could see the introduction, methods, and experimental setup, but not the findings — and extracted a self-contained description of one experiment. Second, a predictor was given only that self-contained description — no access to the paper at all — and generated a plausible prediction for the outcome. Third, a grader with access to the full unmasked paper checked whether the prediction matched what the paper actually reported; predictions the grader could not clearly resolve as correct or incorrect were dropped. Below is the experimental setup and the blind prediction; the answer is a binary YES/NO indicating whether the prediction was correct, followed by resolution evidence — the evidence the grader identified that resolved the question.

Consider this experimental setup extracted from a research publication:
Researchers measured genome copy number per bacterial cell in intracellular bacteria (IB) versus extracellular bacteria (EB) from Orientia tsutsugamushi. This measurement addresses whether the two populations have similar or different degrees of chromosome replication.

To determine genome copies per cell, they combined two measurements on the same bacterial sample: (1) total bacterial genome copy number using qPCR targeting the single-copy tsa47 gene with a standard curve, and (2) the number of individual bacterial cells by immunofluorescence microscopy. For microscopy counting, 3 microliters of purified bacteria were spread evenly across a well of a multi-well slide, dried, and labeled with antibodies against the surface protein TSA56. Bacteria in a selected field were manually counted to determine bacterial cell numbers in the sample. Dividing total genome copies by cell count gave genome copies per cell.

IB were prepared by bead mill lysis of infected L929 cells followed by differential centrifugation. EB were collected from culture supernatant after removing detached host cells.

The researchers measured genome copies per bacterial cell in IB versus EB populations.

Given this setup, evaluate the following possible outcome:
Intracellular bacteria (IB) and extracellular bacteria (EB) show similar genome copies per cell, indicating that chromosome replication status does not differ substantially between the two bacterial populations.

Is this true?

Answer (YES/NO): YES